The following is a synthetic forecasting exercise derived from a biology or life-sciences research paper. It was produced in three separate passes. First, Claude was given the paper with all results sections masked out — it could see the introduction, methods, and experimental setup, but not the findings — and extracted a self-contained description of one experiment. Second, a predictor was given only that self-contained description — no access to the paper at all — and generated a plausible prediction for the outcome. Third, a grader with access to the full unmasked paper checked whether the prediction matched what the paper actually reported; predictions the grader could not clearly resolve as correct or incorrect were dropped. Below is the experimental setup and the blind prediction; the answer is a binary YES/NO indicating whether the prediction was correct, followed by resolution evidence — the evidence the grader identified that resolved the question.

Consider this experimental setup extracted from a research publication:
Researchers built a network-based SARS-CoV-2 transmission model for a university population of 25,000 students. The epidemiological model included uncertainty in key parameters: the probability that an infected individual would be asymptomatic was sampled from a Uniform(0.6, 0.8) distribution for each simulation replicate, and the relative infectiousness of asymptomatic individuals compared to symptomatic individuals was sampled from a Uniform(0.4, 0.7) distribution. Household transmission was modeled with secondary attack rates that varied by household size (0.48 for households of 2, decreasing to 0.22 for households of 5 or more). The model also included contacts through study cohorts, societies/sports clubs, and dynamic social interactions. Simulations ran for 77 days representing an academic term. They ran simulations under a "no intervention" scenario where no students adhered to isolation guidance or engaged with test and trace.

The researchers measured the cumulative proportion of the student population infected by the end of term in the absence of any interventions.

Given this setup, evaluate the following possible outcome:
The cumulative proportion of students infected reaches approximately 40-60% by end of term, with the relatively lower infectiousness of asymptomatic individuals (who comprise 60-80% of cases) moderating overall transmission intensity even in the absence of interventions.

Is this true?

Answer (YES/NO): NO